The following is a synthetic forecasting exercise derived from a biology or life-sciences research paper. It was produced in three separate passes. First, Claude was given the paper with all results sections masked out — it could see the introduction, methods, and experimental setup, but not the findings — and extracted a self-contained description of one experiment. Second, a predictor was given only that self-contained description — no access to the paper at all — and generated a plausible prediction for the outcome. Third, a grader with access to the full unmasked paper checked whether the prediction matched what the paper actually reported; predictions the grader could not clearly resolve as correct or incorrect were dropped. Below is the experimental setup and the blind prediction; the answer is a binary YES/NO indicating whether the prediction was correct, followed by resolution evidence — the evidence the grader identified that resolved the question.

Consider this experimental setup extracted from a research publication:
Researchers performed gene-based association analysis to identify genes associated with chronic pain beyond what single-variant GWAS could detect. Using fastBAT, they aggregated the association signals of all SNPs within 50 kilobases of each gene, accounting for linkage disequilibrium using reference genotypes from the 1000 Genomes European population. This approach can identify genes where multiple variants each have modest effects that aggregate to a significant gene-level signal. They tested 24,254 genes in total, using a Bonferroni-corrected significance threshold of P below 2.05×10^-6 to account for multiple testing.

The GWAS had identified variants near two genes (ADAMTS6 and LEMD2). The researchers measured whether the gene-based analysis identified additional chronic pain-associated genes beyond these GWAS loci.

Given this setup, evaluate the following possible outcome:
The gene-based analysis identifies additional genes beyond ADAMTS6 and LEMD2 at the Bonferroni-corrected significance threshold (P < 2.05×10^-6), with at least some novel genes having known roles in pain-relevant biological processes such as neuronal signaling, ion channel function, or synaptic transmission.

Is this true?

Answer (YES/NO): NO